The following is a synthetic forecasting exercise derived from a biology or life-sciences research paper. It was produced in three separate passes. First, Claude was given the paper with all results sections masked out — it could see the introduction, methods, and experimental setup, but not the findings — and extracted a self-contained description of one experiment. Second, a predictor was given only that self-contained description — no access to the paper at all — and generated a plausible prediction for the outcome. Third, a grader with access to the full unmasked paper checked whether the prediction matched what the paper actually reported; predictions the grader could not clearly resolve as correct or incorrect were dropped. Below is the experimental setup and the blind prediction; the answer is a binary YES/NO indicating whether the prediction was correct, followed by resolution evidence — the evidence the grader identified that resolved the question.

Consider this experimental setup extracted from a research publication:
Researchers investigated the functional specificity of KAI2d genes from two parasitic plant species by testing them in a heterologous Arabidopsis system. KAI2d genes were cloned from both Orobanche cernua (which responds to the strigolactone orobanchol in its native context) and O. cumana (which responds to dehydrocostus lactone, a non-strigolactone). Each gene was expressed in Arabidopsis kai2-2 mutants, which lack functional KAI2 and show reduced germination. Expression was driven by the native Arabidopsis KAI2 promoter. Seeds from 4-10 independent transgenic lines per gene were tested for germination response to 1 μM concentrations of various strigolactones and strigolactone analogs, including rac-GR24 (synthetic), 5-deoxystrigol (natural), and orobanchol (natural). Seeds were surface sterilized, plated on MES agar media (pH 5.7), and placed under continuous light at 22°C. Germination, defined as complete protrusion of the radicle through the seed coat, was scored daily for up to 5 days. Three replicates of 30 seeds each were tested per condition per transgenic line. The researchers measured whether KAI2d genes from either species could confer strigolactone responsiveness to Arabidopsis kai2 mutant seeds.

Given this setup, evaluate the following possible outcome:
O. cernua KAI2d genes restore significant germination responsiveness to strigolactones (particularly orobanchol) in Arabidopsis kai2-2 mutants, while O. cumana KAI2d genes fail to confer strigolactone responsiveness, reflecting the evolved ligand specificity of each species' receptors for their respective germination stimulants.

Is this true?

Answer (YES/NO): NO